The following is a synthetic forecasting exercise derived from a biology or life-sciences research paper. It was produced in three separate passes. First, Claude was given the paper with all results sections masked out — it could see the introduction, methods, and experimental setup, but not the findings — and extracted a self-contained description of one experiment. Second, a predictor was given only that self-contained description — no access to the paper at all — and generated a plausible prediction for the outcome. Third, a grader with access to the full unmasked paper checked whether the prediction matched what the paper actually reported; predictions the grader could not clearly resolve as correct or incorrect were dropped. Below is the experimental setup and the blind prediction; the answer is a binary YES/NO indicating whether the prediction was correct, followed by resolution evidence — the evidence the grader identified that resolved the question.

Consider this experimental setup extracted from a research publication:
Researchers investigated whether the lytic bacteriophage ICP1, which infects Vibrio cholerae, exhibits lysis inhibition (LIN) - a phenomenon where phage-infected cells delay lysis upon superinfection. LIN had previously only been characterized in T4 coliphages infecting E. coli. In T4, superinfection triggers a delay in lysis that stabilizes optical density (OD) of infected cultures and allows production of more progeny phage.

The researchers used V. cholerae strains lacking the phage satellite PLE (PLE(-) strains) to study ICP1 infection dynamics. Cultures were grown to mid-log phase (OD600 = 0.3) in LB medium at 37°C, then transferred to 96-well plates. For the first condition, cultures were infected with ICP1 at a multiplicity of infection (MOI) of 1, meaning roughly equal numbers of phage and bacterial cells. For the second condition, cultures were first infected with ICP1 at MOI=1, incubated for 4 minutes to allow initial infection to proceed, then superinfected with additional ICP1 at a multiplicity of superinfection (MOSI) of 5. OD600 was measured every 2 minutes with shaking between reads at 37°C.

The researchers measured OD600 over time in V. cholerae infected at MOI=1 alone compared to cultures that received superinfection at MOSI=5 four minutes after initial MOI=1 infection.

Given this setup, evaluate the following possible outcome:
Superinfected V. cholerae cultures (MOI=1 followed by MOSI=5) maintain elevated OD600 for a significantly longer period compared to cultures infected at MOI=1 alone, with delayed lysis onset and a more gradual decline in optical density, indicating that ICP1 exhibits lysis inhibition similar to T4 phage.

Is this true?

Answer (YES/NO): YES